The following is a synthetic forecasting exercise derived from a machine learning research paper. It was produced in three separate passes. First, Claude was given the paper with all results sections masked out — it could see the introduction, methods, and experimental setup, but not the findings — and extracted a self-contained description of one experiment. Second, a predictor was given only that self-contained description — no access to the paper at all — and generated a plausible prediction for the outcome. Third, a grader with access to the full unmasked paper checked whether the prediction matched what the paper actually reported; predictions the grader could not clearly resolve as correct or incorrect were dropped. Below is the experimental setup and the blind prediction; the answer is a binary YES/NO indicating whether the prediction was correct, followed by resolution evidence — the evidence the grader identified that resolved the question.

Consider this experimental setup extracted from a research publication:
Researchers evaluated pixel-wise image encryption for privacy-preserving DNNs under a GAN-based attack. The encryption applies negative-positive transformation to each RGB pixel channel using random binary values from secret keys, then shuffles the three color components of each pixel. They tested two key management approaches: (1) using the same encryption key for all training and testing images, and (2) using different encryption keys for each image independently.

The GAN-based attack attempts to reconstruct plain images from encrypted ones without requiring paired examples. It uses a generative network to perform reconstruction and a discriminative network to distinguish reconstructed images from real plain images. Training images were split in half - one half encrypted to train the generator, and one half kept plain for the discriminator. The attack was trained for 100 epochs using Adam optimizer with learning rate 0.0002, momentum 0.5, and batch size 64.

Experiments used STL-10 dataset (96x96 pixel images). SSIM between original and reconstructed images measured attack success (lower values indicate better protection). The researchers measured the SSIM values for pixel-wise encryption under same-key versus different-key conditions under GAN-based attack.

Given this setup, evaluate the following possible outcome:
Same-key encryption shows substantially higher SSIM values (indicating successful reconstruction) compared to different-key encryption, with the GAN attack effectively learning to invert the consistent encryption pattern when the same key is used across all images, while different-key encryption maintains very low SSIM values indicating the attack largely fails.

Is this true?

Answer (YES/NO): NO